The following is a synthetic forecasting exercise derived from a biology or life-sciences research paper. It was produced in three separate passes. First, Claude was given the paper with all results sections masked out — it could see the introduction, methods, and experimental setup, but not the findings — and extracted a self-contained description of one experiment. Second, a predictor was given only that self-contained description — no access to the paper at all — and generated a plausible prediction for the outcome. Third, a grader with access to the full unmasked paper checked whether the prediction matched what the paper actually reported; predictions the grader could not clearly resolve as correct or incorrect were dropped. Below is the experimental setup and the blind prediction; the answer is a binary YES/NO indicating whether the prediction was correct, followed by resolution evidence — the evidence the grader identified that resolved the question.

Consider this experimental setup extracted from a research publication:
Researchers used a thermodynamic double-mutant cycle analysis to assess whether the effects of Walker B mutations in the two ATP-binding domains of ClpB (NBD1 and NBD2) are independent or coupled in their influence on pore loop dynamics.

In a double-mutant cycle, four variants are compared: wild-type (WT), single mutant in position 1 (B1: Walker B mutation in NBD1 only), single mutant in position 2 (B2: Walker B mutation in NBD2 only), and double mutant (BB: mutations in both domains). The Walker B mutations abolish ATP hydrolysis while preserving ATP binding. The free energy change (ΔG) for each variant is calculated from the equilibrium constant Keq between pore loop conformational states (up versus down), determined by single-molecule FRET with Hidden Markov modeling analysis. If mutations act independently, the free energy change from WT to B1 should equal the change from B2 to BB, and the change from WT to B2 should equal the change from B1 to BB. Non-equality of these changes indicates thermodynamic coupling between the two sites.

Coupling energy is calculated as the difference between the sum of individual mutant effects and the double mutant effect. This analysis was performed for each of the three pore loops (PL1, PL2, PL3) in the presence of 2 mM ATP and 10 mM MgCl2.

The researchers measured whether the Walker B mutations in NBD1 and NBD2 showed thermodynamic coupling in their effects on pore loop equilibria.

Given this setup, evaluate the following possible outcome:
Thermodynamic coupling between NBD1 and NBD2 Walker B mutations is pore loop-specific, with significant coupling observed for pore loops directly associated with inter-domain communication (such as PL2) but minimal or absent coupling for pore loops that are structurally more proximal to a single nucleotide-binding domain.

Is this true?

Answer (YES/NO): NO